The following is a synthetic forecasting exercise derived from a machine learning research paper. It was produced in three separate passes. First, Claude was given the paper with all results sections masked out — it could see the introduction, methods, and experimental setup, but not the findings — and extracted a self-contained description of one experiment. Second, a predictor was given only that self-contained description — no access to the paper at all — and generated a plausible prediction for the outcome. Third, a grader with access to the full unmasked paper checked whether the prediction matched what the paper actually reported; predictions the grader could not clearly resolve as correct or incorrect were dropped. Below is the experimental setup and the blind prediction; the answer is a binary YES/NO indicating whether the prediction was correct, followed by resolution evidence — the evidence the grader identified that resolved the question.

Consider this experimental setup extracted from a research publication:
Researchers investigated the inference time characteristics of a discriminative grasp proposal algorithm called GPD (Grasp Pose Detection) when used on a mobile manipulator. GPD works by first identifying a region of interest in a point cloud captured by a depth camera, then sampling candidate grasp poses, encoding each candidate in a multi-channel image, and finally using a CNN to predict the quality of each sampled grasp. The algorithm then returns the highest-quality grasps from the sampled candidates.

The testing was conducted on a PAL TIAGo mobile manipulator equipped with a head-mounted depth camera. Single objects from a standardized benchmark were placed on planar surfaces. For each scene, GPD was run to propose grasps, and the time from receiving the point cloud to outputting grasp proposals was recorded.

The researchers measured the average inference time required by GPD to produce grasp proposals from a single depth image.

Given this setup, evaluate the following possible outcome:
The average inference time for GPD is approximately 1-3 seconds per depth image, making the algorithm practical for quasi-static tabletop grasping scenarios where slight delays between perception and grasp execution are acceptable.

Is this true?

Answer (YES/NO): NO